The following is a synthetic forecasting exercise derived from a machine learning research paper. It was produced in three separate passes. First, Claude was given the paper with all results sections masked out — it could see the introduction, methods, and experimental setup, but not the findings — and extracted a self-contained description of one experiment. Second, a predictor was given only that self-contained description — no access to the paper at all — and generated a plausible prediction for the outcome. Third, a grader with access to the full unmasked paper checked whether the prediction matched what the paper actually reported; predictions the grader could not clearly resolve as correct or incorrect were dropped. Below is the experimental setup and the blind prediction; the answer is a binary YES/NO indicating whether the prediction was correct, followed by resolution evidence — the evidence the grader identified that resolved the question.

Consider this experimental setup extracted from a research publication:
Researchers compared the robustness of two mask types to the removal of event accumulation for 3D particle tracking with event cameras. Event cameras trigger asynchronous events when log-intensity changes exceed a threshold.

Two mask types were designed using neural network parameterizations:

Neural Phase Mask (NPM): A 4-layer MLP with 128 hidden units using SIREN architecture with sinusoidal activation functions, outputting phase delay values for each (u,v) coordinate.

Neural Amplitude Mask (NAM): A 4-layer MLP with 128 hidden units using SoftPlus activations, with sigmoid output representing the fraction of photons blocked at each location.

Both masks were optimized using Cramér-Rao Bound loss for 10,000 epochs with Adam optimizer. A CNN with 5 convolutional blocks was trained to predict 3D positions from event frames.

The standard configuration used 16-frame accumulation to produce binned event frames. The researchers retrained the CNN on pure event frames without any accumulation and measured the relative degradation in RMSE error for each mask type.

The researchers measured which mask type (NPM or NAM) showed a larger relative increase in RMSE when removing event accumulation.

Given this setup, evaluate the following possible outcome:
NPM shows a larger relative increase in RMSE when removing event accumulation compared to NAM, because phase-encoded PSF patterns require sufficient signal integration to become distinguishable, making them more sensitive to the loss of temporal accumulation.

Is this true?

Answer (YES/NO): NO